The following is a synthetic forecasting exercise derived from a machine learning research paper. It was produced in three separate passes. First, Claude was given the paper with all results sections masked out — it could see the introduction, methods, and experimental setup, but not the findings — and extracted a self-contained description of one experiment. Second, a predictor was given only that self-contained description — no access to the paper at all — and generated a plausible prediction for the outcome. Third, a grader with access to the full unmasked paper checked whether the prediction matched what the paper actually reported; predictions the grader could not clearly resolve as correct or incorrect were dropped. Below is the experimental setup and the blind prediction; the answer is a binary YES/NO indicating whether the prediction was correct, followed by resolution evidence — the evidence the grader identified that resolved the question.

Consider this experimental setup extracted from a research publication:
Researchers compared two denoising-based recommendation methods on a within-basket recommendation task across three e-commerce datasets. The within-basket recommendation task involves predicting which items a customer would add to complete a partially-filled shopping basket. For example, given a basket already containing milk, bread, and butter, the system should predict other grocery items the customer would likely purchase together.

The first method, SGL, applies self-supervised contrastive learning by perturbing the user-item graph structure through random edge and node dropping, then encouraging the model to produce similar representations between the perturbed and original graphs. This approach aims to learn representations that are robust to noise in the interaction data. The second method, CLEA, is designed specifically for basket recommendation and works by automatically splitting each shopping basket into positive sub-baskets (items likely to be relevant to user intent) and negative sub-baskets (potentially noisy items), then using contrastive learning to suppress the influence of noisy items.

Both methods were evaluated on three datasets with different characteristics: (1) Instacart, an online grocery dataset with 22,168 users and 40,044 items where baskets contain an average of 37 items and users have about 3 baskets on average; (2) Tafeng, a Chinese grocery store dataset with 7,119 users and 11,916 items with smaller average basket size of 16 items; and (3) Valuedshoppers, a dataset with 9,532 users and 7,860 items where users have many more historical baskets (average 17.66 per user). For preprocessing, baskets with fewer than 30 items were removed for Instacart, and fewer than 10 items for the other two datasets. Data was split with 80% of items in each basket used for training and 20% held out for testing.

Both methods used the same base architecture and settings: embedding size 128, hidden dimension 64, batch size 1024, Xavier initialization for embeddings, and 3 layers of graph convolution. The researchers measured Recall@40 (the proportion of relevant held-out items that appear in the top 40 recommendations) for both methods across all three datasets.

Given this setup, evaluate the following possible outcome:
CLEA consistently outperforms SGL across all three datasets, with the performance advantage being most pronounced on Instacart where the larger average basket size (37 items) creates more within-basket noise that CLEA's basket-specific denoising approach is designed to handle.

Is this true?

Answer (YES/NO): NO